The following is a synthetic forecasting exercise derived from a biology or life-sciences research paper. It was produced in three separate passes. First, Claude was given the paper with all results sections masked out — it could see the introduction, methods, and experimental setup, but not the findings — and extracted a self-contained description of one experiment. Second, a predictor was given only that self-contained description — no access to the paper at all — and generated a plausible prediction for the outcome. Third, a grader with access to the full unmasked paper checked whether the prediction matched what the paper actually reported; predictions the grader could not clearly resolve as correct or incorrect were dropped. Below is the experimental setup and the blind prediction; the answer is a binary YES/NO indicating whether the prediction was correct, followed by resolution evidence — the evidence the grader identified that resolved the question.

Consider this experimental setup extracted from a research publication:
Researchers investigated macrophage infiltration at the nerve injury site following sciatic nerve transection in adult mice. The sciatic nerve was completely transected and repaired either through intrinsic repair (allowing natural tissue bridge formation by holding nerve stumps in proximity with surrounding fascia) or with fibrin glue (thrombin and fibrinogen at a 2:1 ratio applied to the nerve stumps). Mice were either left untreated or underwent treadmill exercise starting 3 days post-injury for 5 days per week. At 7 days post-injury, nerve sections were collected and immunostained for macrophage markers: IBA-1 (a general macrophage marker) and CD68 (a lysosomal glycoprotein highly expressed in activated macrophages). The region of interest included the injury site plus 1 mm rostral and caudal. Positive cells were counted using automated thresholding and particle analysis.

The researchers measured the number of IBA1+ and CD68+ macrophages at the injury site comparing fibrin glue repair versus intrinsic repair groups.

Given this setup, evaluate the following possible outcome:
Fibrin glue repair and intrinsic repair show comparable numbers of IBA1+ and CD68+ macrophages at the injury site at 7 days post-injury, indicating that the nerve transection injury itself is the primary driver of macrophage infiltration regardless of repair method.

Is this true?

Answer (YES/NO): YES